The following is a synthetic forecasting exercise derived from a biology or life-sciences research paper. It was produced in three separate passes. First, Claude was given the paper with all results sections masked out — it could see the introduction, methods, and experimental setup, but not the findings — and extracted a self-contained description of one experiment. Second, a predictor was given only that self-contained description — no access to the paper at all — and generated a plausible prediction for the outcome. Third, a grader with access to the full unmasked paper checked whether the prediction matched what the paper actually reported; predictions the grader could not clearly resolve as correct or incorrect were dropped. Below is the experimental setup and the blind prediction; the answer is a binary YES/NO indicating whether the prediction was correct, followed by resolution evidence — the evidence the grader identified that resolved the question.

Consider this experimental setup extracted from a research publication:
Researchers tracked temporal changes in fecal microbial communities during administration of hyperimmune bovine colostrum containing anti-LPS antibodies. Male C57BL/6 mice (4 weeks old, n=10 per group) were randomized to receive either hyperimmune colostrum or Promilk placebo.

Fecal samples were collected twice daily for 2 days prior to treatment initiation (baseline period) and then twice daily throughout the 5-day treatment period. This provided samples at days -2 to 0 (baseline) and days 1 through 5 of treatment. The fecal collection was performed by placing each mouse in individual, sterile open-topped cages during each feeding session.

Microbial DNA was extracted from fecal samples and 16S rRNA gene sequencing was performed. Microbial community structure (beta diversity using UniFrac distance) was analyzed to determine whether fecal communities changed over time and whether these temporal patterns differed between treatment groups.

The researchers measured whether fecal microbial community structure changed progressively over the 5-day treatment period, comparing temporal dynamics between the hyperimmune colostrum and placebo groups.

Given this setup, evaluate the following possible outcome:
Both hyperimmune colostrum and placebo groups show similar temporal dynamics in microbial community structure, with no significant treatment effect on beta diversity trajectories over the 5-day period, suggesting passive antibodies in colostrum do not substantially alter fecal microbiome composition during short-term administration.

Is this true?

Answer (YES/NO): NO